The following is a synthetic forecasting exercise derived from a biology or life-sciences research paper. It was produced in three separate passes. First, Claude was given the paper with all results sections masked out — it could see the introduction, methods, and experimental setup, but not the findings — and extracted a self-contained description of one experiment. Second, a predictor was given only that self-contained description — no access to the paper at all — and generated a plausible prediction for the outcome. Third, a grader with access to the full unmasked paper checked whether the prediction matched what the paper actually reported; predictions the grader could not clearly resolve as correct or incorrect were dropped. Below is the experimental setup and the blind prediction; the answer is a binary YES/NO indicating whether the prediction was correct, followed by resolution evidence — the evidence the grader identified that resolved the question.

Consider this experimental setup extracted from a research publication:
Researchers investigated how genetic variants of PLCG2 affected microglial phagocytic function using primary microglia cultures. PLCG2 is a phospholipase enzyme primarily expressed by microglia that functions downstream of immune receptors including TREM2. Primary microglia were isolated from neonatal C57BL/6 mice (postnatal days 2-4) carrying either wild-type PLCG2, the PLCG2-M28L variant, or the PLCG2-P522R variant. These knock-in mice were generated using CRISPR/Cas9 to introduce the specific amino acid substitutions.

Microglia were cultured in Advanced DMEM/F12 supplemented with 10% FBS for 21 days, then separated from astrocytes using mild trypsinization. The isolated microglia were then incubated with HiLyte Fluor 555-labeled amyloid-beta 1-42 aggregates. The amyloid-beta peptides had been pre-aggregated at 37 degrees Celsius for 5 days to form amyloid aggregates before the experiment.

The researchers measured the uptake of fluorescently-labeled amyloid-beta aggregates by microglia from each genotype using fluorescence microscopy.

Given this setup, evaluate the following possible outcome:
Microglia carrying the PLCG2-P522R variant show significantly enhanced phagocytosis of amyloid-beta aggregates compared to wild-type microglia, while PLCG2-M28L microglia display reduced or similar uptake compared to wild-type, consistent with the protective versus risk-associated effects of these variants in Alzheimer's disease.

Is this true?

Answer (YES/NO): YES